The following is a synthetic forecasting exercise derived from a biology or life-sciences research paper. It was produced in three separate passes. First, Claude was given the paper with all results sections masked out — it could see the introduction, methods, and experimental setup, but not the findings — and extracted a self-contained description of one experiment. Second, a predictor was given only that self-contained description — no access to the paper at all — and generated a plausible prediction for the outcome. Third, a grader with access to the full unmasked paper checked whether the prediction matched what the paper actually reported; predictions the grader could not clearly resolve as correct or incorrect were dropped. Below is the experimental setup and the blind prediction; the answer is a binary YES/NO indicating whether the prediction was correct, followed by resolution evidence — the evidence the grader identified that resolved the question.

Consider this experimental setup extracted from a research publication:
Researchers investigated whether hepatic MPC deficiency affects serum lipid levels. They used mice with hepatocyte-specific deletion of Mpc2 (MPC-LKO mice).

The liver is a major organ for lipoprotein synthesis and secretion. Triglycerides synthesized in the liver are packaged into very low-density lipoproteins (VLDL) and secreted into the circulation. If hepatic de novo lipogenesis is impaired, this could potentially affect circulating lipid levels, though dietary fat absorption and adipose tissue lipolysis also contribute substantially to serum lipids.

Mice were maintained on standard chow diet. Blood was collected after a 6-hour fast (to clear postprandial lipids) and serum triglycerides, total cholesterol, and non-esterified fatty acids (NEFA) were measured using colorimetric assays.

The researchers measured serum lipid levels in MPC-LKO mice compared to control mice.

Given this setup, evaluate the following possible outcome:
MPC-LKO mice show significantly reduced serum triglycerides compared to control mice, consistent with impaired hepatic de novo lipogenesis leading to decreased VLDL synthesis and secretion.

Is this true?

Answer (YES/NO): NO